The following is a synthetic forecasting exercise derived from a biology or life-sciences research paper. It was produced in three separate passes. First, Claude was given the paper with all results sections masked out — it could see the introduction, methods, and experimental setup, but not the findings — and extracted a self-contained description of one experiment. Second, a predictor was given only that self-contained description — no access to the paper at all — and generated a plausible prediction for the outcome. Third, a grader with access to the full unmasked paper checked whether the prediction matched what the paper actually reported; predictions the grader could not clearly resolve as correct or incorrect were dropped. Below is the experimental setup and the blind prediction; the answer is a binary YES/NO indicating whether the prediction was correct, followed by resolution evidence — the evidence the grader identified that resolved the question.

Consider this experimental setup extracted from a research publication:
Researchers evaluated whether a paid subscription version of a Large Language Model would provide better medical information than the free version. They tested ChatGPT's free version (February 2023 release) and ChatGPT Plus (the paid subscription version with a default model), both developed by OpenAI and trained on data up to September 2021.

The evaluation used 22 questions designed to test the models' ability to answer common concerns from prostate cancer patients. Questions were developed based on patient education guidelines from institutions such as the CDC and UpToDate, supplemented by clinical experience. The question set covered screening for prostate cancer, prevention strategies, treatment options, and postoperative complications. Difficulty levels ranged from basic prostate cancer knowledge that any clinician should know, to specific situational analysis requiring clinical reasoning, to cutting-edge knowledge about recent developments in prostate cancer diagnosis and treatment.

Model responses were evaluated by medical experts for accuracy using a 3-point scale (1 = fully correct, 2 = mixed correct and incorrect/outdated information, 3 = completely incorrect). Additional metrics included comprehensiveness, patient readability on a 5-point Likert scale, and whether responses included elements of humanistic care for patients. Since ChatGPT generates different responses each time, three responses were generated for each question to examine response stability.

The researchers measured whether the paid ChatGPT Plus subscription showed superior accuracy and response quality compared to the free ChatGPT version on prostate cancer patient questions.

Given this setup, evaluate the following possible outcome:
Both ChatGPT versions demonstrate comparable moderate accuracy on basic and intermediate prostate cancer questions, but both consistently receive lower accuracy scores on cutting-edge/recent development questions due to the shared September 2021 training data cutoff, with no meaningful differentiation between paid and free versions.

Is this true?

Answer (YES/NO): NO